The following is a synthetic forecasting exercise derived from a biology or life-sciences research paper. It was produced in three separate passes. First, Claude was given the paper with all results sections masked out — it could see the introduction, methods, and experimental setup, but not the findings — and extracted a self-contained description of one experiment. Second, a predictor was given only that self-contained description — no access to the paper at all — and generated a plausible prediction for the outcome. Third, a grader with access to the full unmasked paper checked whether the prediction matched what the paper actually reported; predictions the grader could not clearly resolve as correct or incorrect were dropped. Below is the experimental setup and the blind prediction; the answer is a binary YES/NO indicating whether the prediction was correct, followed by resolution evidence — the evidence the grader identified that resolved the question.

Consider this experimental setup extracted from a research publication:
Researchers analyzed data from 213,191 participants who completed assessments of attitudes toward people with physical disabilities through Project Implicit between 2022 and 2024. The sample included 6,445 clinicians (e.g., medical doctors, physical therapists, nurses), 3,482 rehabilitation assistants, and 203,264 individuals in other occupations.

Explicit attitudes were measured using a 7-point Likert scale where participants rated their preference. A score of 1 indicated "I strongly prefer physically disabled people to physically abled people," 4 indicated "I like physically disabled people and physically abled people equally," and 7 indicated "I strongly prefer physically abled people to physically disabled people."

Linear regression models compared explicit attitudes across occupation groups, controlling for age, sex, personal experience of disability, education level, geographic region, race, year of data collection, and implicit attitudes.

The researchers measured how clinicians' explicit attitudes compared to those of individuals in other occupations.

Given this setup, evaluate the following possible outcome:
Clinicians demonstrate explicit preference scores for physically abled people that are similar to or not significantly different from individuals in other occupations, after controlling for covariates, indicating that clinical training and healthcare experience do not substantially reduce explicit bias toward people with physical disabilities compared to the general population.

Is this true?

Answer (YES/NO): NO